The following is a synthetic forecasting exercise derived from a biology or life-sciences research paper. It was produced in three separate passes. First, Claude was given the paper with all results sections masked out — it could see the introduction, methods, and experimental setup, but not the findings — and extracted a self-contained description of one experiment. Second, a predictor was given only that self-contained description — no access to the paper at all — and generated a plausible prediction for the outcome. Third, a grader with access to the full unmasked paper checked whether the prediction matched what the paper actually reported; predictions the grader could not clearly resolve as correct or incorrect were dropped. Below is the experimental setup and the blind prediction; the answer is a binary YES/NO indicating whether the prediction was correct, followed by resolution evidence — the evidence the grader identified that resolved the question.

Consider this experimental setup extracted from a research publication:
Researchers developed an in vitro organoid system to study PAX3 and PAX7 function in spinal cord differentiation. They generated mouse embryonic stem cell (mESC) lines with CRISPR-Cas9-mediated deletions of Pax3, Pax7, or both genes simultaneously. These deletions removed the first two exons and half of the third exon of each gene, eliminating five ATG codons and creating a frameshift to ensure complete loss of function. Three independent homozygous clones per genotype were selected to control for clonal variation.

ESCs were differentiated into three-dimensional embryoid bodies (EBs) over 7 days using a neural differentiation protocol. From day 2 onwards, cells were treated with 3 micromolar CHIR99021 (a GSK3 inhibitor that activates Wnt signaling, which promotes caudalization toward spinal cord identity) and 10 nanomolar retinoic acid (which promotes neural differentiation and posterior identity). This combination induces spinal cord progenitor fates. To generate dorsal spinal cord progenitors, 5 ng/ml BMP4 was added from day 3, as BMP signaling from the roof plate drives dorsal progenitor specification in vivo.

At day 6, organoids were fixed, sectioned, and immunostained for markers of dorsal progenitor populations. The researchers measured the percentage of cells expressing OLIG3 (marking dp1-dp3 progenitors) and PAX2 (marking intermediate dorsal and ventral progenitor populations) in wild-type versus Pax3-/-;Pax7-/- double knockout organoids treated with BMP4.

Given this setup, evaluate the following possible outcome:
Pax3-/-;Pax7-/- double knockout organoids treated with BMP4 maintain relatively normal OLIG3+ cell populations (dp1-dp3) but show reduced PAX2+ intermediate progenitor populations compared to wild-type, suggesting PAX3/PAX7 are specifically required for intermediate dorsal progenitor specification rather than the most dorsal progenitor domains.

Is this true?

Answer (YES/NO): NO